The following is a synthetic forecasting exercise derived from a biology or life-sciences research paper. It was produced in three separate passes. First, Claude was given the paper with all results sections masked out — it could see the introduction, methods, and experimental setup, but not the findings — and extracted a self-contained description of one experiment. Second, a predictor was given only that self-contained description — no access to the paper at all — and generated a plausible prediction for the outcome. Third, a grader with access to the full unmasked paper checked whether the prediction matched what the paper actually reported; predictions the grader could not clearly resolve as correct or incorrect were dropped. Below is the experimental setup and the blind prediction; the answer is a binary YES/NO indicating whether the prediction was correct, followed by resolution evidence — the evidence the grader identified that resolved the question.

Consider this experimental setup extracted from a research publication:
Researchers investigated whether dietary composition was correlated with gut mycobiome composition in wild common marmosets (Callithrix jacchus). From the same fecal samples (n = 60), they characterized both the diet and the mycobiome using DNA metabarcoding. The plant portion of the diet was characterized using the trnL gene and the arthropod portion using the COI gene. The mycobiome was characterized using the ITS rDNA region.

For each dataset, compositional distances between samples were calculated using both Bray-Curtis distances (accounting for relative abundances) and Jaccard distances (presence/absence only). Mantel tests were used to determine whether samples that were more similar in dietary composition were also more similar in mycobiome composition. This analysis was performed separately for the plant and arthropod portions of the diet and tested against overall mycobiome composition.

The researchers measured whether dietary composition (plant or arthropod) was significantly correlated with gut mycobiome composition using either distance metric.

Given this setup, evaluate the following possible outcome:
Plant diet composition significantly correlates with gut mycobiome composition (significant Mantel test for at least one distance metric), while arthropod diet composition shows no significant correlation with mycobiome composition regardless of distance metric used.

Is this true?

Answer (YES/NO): YES